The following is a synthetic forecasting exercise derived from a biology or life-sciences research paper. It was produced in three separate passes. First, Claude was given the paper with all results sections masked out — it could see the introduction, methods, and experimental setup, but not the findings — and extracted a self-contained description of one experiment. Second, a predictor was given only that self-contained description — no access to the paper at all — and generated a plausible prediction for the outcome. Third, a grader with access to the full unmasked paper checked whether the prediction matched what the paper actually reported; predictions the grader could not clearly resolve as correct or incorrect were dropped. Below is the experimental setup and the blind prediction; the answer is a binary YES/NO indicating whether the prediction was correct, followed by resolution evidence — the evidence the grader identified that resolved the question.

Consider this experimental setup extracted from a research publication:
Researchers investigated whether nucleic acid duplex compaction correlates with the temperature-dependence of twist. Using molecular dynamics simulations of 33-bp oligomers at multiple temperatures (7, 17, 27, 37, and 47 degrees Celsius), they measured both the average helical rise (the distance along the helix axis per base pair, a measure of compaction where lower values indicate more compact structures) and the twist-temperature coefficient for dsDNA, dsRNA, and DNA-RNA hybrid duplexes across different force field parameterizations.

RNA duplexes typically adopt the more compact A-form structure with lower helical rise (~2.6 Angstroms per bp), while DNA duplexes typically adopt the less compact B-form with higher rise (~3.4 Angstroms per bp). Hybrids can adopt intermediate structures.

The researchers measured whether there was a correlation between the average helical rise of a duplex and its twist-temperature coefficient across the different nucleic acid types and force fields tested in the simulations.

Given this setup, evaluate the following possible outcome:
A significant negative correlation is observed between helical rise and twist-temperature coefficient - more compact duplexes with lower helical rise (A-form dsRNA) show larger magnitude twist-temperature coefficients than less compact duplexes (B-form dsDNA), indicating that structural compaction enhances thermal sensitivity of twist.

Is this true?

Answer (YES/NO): NO